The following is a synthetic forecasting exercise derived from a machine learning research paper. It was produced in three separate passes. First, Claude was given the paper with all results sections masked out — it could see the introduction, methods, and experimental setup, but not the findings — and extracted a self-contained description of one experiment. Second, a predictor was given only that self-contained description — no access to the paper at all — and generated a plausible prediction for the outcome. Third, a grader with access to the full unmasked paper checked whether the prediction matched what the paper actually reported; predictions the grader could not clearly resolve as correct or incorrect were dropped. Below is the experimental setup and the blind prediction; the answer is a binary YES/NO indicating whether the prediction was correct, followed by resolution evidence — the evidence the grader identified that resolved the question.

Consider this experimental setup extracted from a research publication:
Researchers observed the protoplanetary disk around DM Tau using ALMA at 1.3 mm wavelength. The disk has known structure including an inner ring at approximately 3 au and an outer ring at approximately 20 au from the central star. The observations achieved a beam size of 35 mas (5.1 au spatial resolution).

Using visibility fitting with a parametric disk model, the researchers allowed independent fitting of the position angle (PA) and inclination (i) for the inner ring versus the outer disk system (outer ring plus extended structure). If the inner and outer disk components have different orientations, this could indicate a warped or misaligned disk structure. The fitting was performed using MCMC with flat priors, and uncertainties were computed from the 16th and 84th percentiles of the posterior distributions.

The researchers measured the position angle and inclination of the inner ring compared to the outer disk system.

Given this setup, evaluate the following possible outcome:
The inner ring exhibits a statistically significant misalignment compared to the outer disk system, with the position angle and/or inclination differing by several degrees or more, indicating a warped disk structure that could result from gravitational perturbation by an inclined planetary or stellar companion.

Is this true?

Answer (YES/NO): NO